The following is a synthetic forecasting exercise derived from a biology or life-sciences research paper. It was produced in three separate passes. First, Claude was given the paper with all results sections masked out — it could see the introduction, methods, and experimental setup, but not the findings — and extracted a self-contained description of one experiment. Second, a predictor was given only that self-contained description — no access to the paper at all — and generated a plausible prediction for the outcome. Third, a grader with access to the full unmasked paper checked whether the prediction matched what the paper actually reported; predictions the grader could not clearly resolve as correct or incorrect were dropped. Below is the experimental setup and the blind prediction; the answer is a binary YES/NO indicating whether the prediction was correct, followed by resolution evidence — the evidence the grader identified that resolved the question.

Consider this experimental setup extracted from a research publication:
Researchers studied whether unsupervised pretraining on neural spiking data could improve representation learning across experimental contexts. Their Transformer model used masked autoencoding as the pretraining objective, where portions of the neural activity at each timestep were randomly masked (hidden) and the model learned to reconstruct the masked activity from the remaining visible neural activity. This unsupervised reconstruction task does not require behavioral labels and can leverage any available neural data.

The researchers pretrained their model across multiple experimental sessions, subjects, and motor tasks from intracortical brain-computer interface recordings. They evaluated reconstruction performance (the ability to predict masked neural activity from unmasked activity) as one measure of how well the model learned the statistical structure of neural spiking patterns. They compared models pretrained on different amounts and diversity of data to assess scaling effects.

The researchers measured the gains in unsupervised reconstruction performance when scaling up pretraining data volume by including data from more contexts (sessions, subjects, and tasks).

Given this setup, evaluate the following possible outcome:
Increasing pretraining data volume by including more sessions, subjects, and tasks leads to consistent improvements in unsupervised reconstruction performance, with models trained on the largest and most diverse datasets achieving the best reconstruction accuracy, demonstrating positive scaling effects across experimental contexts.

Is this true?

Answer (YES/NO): NO